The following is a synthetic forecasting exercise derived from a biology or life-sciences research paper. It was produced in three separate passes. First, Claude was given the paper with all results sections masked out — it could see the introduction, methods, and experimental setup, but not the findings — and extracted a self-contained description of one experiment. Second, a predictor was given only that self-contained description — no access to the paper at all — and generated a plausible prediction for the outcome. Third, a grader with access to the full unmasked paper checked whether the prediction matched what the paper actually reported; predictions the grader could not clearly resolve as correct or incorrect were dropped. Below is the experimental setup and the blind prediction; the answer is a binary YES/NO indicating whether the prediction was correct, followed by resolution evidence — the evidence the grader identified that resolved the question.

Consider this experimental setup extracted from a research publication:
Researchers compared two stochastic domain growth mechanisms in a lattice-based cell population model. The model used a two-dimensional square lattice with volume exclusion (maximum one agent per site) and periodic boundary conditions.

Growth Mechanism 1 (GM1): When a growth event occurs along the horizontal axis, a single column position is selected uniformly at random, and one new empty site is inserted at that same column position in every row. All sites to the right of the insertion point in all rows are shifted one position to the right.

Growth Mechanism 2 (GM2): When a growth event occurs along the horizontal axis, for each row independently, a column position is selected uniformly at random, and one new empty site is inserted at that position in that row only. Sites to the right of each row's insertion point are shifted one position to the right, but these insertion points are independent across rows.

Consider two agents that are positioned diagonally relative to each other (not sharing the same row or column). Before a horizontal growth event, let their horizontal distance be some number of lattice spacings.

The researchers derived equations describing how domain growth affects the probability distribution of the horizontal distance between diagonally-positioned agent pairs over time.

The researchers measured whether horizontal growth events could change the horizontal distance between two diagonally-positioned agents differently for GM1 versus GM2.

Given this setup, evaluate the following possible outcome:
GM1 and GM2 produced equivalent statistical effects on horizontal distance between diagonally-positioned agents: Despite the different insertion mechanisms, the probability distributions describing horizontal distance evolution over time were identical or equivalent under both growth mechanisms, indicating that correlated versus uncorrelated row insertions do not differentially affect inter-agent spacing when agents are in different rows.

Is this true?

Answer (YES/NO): NO